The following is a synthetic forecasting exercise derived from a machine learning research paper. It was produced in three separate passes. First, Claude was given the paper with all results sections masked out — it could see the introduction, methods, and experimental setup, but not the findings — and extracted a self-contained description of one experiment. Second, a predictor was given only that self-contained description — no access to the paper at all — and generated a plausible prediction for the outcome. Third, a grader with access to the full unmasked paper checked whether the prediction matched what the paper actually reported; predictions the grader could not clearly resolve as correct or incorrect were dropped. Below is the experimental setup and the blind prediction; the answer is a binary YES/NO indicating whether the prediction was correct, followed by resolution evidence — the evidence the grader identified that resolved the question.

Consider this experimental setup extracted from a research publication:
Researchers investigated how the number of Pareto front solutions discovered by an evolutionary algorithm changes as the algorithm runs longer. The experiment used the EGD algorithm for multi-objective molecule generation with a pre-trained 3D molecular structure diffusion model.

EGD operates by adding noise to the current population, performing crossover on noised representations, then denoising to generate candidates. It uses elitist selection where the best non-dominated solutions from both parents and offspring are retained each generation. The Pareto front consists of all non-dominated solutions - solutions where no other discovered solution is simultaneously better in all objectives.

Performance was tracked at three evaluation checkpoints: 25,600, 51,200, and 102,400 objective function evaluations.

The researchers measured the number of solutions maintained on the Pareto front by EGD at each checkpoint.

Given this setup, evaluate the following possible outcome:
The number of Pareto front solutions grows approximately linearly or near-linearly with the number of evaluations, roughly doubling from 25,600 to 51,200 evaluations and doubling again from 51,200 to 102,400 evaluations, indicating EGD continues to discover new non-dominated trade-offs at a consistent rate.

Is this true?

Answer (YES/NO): NO